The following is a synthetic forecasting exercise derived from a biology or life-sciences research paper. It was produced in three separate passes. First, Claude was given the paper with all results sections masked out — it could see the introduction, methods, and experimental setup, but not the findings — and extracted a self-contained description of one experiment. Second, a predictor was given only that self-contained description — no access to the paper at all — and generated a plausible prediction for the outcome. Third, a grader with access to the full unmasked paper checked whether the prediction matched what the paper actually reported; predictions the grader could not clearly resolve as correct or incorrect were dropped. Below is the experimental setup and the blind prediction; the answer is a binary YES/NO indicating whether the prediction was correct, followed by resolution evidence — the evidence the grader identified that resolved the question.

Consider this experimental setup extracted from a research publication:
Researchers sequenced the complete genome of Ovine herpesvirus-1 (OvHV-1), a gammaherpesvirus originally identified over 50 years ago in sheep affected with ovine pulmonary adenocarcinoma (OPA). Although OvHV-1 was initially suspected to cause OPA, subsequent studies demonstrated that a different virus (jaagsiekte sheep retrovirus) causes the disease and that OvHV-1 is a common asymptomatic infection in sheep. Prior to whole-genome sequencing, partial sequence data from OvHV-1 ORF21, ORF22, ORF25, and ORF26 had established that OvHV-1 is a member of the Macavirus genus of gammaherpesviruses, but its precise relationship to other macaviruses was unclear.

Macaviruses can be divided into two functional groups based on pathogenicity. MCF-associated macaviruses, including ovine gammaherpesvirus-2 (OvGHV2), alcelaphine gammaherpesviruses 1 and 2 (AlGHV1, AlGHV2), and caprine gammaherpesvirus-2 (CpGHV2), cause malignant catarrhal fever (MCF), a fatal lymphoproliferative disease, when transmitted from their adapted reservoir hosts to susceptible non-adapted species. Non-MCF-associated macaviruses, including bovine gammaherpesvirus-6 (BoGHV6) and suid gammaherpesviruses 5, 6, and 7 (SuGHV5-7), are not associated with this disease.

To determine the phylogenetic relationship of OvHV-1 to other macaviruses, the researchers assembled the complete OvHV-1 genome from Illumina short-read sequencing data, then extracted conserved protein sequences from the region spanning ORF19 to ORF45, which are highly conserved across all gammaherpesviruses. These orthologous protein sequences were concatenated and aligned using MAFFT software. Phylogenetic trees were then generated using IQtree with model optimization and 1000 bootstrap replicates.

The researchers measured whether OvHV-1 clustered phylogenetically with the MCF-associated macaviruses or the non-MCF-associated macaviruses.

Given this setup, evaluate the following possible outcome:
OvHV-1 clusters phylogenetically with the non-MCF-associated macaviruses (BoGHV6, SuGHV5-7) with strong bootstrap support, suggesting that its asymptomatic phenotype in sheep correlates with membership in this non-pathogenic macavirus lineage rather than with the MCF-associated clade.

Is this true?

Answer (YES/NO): NO